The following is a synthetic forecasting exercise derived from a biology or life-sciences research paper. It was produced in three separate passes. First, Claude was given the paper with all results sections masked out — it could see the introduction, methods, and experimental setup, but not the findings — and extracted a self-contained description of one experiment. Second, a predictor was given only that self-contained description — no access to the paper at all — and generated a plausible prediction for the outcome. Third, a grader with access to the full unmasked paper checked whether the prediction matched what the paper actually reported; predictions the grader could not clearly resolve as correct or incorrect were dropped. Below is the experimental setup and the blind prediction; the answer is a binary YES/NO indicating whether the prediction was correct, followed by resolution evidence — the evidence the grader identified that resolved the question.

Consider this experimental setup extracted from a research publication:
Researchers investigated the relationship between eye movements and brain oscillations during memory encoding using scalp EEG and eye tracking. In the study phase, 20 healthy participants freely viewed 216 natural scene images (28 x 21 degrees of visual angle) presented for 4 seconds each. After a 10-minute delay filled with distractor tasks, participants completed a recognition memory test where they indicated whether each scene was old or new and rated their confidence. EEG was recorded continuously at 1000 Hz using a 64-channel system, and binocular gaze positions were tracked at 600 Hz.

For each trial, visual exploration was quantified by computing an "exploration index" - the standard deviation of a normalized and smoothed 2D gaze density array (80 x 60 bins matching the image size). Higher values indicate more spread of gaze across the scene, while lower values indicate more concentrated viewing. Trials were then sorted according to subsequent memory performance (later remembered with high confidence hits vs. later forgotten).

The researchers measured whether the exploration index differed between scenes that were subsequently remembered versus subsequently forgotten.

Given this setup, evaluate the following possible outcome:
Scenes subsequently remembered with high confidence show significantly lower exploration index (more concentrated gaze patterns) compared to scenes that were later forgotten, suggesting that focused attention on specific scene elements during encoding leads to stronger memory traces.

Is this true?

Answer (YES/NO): NO